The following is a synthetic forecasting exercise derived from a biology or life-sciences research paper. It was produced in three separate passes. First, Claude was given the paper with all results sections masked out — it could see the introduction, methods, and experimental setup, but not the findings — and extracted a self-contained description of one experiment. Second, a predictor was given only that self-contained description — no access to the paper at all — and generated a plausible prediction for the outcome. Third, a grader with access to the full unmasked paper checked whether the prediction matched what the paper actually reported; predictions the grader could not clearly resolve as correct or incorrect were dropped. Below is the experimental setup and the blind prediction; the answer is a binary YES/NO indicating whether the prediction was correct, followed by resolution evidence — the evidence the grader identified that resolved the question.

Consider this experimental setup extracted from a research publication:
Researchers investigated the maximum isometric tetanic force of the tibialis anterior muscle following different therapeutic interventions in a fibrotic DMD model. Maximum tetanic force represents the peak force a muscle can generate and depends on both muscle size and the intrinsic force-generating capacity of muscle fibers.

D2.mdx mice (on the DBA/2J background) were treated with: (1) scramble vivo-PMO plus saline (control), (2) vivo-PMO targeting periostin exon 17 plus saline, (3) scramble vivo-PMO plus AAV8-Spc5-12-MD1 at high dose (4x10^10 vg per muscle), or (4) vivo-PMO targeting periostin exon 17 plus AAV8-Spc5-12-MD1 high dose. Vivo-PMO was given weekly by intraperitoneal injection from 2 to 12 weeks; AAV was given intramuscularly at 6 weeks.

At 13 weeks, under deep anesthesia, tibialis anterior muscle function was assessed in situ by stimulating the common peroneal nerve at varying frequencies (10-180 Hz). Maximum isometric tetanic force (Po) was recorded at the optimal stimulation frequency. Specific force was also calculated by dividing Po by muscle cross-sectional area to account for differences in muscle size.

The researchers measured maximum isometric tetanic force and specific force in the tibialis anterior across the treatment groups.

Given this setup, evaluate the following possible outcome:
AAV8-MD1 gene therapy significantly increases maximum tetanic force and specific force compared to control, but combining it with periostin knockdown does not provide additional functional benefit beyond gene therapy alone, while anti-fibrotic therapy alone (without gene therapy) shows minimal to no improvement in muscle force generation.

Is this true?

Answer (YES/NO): NO